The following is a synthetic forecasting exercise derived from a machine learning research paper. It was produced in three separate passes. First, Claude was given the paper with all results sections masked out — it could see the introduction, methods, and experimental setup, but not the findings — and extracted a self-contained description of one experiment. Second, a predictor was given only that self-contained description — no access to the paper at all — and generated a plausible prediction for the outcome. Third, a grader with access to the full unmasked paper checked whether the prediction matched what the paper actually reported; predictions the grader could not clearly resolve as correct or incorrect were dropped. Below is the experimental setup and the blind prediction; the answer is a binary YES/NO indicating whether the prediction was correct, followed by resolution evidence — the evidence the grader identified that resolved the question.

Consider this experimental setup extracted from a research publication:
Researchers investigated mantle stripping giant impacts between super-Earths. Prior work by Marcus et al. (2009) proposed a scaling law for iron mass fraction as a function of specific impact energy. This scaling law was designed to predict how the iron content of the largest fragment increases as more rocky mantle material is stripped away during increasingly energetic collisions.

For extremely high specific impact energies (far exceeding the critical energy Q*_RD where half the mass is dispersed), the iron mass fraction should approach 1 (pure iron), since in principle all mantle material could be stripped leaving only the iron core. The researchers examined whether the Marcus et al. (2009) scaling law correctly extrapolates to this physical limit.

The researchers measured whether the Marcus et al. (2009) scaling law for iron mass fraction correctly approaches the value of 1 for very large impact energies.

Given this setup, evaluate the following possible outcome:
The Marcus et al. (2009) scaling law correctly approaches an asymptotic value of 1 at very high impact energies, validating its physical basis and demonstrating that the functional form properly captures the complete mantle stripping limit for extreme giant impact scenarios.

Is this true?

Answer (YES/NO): NO